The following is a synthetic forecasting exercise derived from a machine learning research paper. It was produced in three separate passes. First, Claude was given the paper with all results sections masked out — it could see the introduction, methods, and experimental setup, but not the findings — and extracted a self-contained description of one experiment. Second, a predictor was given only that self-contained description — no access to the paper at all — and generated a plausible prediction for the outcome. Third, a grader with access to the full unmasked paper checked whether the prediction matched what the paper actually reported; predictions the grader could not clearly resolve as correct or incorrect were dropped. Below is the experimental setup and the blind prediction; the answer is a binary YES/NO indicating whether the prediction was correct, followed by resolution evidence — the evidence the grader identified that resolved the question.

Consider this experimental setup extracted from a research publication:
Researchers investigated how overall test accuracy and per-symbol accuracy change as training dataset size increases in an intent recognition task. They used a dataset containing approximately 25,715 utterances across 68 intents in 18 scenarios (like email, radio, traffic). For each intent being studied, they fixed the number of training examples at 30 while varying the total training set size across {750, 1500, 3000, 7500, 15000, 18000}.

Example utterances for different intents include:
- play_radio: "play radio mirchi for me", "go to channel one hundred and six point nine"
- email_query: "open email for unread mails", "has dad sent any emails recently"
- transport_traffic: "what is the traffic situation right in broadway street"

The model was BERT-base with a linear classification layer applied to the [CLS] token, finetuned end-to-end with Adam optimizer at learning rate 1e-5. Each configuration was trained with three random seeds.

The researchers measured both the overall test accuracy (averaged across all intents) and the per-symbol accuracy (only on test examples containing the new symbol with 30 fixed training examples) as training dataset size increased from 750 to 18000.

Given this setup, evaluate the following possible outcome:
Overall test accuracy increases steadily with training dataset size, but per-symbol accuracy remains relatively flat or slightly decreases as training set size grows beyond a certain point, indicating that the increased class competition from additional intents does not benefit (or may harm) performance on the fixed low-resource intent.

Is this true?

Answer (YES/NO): NO